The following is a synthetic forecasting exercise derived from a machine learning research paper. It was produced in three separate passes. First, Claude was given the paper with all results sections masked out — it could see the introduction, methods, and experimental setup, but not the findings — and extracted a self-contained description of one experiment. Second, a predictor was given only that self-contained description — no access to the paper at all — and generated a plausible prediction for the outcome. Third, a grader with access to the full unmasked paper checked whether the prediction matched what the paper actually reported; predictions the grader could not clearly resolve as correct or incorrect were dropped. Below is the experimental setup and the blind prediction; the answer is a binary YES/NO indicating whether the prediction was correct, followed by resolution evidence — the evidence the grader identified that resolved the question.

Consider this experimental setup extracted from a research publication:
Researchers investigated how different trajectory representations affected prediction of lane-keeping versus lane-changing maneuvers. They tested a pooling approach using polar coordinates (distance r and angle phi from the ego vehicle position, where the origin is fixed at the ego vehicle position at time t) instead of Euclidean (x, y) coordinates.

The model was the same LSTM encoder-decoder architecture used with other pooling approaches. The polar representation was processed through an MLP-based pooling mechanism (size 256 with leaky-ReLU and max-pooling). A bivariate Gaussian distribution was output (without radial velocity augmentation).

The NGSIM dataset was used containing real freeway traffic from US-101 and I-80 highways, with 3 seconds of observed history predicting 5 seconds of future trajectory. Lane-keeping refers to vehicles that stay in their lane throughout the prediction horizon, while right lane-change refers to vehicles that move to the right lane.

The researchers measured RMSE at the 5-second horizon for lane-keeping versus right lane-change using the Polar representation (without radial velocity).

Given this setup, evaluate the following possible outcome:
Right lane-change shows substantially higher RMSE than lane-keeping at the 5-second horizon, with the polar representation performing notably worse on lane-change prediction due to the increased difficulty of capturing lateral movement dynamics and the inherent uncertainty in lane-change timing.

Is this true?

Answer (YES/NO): NO